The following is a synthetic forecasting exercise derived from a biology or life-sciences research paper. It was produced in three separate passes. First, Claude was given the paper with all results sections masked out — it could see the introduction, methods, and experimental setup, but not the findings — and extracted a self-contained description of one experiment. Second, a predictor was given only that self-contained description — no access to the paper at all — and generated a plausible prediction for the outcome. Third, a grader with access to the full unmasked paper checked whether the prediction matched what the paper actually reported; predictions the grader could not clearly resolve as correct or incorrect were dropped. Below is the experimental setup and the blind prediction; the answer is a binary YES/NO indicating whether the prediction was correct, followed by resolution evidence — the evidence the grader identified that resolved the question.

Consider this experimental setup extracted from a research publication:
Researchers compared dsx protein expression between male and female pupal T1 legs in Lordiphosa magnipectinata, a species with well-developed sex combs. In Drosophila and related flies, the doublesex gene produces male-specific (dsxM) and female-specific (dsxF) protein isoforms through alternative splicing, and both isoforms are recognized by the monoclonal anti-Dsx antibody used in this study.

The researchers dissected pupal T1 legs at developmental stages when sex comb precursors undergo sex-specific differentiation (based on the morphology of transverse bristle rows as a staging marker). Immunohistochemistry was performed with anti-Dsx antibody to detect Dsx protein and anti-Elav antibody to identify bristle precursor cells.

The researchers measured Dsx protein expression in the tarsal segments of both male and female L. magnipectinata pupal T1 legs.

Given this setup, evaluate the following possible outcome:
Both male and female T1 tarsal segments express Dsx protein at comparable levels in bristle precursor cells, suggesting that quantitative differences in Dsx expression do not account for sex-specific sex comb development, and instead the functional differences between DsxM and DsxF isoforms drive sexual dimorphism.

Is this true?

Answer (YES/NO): NO